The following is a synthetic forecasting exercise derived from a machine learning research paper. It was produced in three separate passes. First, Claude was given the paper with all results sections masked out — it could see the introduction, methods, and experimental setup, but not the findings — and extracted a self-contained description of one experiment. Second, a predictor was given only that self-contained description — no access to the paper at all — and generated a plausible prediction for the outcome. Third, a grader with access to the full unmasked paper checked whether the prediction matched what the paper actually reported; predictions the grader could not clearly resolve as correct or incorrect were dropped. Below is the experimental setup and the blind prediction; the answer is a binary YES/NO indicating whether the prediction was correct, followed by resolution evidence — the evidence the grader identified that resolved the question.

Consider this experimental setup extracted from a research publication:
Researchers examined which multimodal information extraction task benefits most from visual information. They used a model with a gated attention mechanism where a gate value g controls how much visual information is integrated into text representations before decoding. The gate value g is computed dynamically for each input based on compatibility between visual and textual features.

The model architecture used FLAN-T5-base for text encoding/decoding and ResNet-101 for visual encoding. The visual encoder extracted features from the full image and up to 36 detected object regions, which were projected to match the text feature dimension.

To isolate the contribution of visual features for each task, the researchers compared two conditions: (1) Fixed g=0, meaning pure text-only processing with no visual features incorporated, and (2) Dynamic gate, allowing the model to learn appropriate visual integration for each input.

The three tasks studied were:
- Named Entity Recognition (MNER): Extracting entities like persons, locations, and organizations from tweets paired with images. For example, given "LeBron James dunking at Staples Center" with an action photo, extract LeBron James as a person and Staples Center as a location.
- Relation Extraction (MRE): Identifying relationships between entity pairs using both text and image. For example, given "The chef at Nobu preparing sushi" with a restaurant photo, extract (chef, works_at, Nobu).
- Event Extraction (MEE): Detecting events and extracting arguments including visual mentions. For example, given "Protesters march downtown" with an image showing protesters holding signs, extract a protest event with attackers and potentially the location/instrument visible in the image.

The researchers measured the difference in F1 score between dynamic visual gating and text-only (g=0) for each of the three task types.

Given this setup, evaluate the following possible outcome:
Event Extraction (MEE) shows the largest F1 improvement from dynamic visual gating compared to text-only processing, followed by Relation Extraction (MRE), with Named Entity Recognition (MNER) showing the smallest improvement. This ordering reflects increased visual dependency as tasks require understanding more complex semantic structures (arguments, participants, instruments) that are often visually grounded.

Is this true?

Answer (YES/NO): YES